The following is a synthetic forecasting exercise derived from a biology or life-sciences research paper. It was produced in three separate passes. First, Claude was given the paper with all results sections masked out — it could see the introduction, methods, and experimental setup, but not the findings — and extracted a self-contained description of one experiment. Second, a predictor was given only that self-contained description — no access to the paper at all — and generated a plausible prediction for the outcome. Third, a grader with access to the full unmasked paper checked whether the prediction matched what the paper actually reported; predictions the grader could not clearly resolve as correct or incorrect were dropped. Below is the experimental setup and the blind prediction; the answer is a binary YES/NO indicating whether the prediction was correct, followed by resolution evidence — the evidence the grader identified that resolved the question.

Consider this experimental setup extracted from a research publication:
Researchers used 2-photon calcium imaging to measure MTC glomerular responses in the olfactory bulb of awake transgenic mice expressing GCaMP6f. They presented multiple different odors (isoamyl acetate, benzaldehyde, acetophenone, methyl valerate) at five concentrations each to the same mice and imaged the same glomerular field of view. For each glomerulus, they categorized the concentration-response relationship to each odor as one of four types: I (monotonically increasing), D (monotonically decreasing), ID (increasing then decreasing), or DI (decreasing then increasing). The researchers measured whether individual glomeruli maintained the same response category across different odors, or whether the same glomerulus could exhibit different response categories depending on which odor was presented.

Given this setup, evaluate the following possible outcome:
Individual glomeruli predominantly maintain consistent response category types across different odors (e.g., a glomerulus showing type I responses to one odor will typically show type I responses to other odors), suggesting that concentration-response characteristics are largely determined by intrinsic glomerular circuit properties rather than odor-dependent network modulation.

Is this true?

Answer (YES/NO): NO